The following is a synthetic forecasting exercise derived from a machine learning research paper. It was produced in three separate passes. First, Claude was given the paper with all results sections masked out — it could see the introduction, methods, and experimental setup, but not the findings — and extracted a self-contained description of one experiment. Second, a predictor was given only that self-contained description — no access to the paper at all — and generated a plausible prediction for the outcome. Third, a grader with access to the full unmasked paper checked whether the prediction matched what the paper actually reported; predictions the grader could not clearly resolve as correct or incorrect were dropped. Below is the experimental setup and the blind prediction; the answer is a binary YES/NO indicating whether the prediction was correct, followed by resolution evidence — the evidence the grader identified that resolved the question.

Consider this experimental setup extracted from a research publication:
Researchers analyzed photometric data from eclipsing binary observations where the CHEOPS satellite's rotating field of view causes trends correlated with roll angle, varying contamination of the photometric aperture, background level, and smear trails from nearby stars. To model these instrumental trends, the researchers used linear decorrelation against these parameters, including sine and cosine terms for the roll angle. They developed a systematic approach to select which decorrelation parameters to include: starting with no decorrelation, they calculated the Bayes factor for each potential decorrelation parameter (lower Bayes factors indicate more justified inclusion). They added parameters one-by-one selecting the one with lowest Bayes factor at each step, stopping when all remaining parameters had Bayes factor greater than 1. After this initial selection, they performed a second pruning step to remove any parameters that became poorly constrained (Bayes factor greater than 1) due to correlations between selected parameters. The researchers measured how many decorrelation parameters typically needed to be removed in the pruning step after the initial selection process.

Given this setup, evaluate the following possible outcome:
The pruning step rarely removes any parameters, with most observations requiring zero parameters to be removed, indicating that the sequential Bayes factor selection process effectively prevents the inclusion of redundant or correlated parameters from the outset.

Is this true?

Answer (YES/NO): NO